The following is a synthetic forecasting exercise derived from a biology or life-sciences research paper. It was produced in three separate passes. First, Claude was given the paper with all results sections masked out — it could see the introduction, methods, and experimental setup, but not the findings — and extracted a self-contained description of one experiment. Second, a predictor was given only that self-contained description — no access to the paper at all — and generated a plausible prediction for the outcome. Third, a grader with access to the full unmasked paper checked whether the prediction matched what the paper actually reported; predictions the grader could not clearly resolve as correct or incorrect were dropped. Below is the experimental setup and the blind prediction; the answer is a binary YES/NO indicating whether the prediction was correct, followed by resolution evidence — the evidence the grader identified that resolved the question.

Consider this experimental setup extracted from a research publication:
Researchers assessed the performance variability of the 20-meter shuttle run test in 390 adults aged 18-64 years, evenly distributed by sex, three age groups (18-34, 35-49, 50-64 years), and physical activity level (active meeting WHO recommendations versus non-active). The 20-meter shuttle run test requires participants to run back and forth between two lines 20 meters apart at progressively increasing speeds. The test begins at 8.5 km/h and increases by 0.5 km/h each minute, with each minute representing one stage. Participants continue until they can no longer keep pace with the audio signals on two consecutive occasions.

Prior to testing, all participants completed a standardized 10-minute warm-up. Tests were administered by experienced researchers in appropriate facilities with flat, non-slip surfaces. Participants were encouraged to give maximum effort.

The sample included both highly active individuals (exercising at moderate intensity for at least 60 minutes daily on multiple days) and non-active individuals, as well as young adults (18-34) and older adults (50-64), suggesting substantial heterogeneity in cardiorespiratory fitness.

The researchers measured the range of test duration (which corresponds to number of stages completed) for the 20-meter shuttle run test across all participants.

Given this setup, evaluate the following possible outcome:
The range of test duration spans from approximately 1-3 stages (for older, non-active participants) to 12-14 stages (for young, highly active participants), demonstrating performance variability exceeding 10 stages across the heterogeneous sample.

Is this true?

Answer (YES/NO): YES